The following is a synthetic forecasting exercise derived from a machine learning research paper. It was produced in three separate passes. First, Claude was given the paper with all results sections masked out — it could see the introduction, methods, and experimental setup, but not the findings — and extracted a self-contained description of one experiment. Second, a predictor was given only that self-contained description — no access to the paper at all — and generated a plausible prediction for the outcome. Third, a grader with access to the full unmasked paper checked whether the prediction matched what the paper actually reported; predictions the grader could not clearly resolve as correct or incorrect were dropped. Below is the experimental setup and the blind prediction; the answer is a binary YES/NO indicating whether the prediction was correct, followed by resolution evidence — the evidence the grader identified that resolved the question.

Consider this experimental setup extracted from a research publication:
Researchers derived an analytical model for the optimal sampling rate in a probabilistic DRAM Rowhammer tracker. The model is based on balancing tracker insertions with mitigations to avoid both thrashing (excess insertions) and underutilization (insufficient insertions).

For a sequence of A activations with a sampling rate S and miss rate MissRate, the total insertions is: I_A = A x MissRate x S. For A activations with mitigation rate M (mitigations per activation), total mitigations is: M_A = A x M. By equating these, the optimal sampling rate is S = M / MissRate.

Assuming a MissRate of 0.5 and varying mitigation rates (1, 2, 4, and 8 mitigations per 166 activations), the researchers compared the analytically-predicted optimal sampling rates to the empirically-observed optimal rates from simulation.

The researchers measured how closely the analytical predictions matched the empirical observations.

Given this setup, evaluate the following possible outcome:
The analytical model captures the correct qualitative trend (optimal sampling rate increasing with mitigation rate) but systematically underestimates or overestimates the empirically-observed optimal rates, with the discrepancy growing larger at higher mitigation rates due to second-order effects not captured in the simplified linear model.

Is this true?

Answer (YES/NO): NO